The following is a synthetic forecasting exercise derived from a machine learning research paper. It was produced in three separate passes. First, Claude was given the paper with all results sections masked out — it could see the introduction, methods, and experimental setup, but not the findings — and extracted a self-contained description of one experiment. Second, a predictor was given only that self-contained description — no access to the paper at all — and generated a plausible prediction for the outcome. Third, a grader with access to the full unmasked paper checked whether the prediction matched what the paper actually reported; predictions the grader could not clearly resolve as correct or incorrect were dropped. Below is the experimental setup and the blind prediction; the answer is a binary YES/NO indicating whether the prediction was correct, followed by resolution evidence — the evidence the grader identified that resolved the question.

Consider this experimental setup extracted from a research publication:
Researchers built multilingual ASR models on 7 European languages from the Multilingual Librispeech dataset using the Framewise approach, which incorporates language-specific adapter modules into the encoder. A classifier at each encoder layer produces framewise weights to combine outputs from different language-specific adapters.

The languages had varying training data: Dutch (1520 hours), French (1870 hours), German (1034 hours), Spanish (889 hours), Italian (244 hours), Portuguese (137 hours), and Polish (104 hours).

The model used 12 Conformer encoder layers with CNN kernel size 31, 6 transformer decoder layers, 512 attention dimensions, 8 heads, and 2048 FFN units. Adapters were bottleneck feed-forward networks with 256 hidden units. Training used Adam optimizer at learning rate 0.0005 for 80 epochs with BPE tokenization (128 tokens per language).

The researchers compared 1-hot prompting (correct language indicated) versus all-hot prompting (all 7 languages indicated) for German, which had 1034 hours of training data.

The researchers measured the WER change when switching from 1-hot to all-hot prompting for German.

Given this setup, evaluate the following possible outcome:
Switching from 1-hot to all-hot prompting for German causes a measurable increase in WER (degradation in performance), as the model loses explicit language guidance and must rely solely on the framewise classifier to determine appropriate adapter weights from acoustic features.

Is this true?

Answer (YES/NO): NO